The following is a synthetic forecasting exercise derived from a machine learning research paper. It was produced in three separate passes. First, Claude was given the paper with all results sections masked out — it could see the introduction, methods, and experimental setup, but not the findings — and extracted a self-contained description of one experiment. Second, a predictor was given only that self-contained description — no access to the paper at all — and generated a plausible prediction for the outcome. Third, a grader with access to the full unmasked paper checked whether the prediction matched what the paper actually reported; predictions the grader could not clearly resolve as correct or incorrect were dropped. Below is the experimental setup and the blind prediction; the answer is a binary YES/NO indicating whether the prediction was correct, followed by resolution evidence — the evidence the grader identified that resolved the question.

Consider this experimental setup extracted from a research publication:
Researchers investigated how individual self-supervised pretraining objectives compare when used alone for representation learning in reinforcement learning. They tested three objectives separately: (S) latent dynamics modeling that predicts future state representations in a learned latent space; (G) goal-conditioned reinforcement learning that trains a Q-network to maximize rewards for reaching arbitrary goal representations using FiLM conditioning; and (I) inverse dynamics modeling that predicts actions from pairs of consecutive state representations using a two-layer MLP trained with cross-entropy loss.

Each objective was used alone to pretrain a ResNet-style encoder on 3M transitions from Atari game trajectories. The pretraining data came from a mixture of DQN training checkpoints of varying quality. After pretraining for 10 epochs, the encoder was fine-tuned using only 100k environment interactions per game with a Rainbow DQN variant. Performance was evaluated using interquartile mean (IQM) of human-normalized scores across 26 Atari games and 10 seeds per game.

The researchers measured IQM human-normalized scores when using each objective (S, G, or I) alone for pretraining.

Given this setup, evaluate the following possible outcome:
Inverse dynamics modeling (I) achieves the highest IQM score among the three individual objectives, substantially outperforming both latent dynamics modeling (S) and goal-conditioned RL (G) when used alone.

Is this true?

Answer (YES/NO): YES